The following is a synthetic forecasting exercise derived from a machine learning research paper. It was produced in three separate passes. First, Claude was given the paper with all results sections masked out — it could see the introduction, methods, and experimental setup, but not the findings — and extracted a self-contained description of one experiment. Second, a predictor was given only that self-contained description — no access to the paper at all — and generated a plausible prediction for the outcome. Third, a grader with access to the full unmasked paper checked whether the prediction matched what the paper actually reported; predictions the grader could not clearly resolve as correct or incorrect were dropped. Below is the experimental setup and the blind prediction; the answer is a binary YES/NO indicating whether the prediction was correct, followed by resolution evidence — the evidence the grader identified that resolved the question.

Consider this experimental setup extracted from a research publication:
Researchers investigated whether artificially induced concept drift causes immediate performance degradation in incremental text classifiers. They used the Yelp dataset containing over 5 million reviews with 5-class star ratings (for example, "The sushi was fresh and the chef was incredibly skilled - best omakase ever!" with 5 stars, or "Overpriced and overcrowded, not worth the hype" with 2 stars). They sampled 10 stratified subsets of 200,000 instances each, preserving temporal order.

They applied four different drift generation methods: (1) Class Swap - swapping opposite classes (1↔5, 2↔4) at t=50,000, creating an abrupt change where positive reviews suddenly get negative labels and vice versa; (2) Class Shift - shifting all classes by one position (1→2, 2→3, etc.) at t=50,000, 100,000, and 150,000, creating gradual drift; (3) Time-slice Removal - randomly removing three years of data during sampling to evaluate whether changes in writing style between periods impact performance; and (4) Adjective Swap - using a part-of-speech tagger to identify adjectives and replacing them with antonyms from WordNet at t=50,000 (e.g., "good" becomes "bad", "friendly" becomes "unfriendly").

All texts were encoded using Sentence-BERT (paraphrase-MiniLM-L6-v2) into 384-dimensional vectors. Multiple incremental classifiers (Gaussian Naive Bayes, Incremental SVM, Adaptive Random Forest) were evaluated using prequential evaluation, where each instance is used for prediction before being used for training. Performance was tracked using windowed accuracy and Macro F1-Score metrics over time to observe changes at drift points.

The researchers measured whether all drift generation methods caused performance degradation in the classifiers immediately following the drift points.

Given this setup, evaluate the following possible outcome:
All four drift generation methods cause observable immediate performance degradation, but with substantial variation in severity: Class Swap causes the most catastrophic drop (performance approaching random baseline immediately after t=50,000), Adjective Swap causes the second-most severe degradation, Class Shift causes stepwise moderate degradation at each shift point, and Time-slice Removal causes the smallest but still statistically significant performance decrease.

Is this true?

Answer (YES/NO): NO